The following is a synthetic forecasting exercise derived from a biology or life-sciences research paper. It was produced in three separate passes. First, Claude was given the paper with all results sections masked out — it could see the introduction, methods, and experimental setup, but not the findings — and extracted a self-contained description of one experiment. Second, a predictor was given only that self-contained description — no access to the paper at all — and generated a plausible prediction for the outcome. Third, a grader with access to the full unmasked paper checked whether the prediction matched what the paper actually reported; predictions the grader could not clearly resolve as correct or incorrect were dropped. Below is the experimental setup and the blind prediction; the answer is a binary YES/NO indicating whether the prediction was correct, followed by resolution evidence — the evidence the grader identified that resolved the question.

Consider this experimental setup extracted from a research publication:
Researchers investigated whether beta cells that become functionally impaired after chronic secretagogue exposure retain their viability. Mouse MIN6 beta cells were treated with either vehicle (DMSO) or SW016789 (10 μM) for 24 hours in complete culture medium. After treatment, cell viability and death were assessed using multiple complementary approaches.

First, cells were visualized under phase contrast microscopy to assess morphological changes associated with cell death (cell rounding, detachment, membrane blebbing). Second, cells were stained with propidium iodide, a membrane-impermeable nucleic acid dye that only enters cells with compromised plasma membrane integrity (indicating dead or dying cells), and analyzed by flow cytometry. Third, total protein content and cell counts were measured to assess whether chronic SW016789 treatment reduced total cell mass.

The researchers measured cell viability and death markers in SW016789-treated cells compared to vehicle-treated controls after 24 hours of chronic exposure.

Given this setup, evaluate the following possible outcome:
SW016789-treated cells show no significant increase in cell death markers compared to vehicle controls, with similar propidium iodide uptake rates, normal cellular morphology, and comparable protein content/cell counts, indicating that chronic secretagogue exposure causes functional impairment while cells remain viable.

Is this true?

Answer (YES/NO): YES